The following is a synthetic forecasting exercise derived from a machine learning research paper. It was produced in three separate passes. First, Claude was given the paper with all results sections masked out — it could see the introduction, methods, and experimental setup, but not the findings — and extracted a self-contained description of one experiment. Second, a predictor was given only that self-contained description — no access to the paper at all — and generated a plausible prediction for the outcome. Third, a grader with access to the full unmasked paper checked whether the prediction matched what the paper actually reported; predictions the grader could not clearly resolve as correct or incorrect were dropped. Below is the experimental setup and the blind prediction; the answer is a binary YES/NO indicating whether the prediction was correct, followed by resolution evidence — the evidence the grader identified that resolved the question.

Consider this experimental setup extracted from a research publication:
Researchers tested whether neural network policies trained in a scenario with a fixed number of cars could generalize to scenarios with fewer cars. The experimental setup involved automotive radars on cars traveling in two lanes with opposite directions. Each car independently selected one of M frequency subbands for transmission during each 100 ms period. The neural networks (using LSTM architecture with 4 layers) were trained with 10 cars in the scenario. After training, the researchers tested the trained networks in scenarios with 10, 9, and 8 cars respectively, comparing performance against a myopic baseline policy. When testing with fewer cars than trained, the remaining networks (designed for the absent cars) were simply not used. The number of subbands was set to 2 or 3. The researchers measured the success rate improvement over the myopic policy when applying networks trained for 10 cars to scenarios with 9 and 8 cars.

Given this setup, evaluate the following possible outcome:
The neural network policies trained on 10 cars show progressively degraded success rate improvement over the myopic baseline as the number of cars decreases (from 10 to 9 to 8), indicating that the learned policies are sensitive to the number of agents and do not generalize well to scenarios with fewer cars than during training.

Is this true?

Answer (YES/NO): NO